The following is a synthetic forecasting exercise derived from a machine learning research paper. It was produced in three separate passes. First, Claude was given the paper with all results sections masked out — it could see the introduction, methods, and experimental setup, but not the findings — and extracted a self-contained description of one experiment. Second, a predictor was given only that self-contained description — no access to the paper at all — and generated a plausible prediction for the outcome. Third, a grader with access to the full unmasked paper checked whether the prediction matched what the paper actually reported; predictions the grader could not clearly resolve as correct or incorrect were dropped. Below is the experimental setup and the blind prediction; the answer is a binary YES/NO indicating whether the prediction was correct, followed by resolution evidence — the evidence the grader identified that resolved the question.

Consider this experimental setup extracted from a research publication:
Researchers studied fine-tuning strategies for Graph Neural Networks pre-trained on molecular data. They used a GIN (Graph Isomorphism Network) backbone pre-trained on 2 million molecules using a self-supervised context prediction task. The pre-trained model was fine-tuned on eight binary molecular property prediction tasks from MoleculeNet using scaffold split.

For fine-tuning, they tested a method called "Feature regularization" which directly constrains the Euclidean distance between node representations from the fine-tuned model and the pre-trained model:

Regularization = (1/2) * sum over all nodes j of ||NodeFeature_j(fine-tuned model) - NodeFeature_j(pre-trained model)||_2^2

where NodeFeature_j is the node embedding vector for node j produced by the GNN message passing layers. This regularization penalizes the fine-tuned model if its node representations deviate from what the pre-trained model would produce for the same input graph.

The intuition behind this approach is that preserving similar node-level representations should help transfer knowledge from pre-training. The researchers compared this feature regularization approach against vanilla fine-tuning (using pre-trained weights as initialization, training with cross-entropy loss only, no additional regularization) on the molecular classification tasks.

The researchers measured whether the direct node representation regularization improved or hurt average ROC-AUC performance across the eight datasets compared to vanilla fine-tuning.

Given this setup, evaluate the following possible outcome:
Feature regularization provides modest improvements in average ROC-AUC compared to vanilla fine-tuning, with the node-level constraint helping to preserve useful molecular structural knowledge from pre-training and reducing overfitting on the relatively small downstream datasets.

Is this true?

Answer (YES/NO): NO